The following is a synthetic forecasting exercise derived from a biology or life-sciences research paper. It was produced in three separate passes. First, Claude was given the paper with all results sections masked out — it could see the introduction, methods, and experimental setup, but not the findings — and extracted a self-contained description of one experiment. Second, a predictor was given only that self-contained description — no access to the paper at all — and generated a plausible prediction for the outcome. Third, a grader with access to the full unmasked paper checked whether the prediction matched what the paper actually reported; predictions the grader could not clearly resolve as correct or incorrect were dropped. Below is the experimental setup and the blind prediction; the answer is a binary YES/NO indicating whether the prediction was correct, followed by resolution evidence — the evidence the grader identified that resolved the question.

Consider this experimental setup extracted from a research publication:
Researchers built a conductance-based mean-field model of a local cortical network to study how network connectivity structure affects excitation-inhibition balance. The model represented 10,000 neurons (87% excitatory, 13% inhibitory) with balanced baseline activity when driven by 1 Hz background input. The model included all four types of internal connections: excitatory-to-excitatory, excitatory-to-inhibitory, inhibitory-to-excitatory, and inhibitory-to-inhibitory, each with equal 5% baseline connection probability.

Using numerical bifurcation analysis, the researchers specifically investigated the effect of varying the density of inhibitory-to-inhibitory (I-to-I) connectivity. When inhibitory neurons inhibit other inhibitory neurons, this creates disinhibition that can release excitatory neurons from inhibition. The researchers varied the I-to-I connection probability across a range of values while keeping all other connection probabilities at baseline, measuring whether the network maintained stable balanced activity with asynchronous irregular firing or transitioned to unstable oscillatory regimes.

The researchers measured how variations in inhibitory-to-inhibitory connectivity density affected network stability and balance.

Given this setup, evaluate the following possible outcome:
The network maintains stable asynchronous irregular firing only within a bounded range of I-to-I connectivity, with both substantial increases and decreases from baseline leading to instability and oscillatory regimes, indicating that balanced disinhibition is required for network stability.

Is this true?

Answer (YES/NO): NO